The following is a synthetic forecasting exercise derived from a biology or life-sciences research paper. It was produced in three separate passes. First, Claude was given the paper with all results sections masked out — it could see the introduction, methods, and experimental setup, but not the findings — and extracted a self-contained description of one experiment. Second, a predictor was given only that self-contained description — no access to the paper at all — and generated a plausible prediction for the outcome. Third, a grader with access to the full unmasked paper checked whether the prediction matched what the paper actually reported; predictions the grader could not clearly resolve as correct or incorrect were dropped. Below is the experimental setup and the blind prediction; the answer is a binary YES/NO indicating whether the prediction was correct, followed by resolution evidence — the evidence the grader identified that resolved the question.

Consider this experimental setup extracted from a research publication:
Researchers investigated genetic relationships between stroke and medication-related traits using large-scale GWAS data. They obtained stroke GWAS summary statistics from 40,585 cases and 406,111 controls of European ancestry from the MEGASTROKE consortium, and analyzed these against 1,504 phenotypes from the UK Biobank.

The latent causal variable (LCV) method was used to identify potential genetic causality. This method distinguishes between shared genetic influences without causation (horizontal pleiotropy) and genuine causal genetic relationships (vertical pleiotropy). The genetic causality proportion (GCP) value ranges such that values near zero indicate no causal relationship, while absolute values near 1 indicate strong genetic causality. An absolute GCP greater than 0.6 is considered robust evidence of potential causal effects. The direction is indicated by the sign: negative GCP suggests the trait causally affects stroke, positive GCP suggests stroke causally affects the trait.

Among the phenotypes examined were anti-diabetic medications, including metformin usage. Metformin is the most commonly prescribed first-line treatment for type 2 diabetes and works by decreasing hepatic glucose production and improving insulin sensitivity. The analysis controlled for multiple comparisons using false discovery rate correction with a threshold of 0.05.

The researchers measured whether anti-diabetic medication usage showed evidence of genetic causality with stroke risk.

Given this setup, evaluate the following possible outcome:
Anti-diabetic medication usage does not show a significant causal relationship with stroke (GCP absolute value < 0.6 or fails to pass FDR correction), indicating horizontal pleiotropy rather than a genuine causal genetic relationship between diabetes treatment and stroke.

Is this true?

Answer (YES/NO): NO